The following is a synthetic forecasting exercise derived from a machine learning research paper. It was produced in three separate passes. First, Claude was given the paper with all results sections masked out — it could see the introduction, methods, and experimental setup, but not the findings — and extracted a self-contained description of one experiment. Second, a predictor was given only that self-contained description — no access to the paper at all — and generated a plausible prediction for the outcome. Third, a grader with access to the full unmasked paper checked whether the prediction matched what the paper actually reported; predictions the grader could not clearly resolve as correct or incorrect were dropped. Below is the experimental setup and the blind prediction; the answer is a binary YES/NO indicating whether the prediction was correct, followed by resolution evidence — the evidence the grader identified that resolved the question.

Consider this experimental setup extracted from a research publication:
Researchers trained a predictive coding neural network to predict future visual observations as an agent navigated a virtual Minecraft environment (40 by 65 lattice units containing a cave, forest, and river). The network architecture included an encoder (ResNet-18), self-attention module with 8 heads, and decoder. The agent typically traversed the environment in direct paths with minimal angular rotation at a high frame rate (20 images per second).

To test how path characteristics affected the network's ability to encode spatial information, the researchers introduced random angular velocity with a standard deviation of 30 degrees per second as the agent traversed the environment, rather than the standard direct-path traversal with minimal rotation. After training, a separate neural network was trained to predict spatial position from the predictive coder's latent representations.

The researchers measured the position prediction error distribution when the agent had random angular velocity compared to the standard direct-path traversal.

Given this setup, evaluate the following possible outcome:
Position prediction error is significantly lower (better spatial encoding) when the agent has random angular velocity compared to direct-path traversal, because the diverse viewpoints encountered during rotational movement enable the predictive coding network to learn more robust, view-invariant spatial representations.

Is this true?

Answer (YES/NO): NO